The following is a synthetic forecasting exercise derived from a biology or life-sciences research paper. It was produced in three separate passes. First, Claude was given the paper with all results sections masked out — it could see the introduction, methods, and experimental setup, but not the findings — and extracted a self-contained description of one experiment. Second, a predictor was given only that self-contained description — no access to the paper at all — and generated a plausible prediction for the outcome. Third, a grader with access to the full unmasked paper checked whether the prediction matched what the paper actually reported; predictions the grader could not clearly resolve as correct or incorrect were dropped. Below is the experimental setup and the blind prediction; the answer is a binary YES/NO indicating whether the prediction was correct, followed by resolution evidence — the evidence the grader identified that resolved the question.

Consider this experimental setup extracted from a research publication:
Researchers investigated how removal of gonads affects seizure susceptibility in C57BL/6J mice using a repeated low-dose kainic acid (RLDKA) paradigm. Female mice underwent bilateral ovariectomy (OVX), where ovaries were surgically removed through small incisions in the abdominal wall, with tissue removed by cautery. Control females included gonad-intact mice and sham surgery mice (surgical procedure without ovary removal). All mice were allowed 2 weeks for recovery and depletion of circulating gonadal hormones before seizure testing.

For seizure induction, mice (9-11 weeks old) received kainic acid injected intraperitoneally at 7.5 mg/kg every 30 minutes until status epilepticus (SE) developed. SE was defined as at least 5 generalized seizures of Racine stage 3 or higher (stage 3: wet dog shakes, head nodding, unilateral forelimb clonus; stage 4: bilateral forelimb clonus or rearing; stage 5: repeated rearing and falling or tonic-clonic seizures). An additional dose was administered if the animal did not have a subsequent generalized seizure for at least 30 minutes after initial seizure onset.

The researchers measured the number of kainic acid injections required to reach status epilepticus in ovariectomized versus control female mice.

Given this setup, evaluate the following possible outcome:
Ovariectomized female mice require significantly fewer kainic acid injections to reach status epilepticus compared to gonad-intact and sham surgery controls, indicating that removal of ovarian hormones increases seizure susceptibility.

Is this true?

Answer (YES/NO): YES